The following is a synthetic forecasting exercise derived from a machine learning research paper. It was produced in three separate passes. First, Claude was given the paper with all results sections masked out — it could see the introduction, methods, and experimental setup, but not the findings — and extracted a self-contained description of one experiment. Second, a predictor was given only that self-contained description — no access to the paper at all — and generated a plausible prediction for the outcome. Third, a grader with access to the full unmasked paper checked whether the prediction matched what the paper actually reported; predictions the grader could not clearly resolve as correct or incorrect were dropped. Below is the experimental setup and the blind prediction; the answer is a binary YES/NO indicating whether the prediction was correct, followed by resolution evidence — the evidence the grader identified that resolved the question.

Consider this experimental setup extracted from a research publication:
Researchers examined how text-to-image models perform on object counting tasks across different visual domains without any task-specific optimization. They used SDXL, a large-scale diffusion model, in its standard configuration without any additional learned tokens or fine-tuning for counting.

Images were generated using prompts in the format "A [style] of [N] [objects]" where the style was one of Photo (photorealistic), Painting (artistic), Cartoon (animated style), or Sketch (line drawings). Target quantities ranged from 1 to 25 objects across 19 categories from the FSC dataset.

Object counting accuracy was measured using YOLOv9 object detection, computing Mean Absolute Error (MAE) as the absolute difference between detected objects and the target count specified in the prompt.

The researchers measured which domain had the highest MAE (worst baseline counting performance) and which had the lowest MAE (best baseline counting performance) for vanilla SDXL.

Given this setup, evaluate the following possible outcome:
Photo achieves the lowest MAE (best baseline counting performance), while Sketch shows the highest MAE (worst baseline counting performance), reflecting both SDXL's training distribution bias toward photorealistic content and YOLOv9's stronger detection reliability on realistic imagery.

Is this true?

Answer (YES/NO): NO